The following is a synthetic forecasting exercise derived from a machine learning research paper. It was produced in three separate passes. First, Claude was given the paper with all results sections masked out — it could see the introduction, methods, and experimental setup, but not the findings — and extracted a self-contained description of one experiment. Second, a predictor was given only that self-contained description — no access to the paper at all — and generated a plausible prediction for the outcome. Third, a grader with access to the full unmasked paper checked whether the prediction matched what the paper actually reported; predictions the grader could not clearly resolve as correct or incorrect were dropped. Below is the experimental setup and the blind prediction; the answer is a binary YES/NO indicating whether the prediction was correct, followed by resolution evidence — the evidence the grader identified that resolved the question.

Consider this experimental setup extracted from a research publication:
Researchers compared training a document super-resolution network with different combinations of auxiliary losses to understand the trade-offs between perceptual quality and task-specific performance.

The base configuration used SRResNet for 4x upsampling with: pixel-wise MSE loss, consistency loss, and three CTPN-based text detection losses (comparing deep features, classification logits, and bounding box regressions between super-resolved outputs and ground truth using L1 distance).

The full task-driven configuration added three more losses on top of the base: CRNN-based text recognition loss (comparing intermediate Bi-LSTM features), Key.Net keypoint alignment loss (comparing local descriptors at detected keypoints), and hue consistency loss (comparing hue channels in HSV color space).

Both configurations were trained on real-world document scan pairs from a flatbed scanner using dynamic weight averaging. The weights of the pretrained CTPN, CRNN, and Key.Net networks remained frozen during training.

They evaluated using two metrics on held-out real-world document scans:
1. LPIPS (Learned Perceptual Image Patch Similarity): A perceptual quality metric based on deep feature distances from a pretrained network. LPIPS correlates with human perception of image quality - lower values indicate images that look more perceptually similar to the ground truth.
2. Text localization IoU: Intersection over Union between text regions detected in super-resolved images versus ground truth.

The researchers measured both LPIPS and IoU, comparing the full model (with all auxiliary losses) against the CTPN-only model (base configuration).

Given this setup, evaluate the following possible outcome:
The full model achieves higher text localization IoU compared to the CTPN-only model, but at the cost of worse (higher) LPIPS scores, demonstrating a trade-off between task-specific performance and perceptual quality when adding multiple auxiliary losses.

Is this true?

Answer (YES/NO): YES